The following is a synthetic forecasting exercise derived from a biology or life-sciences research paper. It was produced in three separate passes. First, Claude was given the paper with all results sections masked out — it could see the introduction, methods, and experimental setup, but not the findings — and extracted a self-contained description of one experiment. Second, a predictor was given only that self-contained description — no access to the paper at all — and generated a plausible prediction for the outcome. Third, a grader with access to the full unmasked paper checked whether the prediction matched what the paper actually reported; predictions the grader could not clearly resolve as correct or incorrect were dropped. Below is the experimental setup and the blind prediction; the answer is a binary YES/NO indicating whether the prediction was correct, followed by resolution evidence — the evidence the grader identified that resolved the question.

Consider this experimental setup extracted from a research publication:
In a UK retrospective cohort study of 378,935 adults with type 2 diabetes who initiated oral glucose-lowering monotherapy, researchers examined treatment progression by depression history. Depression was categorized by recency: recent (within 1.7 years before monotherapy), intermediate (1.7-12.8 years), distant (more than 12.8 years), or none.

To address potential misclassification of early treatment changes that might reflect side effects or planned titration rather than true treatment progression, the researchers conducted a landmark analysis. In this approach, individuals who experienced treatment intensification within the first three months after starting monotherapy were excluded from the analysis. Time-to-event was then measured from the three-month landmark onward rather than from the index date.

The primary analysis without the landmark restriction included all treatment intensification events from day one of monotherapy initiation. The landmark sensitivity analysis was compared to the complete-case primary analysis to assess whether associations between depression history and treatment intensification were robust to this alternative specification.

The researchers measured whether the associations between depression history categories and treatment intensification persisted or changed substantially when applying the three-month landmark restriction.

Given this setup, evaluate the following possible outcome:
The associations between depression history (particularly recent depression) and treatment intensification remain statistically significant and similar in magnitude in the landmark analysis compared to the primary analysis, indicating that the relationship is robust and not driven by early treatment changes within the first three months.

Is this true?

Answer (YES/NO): YES